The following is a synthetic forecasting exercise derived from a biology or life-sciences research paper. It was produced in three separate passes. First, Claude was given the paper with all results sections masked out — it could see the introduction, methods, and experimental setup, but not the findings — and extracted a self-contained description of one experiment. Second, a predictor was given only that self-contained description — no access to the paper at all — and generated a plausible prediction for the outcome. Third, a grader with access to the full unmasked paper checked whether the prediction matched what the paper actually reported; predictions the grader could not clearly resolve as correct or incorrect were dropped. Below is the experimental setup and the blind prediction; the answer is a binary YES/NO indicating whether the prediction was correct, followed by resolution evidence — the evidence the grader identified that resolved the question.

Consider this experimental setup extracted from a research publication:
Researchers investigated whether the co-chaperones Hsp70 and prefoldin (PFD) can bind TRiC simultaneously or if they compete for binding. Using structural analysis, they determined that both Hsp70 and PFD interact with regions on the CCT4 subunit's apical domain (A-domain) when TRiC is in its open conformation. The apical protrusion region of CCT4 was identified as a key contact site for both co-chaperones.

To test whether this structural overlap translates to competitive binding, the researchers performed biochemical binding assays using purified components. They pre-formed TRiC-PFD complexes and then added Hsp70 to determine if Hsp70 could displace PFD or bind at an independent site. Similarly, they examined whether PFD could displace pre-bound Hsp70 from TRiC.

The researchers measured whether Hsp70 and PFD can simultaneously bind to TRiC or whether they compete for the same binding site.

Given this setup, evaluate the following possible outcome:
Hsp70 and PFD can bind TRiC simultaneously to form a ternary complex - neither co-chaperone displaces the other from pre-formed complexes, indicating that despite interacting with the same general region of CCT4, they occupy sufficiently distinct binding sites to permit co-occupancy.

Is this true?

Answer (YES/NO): NO